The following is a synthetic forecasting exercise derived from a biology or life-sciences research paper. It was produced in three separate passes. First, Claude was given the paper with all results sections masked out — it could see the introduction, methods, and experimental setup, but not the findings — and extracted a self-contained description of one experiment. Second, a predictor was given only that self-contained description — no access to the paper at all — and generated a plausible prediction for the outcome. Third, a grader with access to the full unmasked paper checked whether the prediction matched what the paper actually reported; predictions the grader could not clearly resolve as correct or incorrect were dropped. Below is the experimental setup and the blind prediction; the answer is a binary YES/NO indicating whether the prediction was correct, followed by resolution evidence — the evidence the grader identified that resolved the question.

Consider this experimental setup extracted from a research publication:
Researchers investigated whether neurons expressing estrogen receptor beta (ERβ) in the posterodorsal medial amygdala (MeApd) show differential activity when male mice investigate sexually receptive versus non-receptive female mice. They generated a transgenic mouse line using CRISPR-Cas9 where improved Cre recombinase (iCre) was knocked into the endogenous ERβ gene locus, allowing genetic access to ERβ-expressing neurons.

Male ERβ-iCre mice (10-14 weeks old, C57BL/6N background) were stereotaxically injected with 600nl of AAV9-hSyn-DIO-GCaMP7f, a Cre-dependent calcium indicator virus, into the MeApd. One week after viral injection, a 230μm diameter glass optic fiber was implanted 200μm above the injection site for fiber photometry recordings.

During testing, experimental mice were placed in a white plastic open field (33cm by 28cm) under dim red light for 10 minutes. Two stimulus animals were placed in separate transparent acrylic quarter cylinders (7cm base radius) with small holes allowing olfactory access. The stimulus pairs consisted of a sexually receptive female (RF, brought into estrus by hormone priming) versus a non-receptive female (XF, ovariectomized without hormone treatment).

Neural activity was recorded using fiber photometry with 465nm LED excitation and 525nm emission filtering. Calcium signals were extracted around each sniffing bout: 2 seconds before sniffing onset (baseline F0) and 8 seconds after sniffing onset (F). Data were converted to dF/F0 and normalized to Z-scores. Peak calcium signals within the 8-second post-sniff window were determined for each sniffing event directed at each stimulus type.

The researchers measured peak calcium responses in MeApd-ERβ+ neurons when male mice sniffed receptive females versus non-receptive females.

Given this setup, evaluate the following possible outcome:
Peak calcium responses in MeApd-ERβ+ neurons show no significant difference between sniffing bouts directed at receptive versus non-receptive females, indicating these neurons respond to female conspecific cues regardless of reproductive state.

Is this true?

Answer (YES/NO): NO